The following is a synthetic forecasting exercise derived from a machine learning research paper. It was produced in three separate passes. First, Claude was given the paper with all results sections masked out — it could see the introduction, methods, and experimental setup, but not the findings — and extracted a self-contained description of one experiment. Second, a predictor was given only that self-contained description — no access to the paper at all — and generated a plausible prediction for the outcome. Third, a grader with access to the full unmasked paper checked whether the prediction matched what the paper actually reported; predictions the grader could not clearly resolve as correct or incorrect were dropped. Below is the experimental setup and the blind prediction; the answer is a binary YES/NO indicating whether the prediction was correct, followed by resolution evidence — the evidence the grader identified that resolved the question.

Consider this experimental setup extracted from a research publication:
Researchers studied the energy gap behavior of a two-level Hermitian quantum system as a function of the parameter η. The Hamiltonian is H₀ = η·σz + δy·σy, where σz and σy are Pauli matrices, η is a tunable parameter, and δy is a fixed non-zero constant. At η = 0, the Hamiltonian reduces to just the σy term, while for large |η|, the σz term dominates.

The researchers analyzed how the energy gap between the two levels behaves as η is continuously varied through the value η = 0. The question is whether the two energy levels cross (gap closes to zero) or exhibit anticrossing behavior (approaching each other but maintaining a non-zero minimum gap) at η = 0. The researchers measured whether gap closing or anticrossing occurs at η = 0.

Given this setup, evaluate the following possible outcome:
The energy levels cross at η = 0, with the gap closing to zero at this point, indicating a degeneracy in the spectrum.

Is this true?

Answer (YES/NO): NO